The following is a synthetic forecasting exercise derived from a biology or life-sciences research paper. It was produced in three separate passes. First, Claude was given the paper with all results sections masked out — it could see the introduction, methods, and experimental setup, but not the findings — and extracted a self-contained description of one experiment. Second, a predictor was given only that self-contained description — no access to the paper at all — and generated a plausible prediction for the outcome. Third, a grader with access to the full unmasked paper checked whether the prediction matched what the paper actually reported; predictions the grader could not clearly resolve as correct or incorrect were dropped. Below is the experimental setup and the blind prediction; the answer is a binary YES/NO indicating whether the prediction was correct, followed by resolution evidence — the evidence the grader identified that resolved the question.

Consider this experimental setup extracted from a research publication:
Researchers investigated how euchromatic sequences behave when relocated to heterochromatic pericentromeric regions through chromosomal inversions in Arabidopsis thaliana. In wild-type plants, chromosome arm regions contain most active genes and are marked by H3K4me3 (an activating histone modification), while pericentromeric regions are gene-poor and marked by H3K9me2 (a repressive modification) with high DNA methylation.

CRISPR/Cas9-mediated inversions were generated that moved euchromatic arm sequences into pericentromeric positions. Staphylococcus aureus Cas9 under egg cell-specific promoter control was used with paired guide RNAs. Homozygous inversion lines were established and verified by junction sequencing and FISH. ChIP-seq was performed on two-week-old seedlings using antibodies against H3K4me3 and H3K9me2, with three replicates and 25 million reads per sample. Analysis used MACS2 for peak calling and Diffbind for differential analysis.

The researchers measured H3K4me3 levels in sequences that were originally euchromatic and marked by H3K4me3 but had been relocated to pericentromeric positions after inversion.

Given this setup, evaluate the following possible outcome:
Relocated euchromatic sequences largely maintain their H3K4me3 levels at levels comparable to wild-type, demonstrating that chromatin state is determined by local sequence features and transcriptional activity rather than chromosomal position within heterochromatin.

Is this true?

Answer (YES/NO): YES